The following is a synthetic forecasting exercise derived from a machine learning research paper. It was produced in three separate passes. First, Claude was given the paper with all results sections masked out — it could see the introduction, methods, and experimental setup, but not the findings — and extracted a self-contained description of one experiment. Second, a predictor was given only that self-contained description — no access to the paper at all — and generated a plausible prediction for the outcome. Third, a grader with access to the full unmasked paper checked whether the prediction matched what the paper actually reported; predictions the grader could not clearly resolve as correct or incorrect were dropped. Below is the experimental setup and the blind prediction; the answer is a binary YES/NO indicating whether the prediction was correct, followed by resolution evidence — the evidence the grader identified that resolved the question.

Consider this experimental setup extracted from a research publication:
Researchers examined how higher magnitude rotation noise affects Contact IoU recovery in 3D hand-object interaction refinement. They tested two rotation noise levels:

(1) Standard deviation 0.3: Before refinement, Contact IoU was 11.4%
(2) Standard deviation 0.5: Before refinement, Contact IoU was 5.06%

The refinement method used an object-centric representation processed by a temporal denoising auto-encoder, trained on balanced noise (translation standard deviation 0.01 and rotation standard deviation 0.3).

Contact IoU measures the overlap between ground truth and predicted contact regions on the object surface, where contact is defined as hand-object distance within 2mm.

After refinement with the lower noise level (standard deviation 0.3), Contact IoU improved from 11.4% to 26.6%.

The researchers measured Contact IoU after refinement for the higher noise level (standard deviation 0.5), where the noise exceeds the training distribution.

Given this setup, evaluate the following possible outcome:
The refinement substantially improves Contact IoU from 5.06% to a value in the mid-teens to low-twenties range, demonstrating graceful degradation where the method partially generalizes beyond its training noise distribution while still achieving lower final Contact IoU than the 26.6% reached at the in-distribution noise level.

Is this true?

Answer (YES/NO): YES